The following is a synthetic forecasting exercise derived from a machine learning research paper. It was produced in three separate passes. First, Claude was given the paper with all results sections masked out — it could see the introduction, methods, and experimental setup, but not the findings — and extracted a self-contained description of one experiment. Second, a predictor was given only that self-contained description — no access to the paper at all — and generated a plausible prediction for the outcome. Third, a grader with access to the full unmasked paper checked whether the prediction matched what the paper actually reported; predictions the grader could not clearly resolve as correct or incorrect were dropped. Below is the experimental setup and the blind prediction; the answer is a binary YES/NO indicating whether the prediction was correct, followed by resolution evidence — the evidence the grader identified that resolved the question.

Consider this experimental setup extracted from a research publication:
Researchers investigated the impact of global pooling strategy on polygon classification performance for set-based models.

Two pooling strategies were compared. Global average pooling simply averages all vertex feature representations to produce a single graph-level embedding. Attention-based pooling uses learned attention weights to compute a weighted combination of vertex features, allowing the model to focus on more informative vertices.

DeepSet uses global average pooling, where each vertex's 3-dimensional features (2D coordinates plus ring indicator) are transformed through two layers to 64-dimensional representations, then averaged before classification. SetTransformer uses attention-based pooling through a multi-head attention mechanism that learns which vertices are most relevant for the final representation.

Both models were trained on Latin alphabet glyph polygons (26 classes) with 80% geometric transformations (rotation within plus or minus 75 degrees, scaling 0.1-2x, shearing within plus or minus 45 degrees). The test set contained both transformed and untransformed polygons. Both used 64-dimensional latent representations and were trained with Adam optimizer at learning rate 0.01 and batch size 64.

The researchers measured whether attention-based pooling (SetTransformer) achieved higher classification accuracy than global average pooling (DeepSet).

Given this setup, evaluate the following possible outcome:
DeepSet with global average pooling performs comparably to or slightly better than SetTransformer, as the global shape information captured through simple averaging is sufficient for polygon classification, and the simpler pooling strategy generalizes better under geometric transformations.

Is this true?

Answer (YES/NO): NO